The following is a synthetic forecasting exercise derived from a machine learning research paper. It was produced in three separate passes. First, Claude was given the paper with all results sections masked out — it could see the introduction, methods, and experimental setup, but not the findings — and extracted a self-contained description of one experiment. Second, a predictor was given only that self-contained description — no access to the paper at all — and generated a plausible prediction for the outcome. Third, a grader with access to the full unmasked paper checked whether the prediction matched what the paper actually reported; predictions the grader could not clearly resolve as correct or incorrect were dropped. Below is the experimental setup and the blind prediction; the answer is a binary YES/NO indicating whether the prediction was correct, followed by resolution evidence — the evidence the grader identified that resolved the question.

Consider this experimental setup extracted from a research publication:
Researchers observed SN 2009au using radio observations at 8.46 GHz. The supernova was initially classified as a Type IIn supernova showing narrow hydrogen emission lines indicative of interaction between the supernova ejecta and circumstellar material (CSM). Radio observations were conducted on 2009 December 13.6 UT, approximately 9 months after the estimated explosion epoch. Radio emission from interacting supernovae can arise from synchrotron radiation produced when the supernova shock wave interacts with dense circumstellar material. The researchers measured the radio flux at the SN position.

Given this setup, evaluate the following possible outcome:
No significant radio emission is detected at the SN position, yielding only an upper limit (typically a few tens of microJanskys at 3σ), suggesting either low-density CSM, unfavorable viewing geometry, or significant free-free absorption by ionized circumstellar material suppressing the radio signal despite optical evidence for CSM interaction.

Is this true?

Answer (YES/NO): YES